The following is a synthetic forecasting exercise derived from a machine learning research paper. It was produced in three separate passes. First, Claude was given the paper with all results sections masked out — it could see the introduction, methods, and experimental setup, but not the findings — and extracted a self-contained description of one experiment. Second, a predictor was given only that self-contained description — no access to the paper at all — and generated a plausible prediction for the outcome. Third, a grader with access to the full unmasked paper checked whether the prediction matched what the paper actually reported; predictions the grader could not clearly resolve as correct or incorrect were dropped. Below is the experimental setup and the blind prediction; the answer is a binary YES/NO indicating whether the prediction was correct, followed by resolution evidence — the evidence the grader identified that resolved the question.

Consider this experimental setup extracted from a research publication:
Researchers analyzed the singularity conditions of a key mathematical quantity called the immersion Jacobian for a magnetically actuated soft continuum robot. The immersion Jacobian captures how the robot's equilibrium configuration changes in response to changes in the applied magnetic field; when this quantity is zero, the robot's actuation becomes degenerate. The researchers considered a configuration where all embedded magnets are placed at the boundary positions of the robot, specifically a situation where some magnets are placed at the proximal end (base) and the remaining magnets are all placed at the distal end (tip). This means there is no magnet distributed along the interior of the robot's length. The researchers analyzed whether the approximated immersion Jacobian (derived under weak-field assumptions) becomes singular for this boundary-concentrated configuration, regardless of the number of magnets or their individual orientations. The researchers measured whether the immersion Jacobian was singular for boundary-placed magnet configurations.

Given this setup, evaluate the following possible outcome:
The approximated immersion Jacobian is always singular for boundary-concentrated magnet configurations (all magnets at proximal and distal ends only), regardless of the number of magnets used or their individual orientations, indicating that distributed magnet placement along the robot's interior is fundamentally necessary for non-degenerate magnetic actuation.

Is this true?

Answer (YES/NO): YES